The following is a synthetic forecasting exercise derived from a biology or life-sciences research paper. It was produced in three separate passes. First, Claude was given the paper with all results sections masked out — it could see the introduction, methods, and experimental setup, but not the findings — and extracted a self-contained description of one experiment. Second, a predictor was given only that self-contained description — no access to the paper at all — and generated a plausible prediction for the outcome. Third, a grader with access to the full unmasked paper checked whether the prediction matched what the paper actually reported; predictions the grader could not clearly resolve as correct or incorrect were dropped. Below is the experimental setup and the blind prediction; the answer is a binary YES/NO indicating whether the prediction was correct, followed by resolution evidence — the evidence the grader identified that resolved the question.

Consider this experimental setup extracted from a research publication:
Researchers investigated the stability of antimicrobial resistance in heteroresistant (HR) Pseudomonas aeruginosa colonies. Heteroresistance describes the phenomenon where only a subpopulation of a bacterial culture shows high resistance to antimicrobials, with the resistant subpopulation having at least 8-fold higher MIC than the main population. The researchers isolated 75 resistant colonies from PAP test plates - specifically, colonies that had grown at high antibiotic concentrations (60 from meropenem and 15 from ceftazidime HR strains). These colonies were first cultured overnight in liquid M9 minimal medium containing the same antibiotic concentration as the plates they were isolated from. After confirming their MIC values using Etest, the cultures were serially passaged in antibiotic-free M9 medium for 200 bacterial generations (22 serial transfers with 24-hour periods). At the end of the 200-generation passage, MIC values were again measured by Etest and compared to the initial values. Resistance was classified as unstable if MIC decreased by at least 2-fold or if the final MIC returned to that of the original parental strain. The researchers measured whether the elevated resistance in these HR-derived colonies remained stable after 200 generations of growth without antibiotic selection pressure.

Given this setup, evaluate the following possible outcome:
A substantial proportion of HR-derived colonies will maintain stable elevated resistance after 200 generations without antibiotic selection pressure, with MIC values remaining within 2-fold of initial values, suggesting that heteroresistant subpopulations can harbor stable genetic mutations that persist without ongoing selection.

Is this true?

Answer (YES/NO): YES